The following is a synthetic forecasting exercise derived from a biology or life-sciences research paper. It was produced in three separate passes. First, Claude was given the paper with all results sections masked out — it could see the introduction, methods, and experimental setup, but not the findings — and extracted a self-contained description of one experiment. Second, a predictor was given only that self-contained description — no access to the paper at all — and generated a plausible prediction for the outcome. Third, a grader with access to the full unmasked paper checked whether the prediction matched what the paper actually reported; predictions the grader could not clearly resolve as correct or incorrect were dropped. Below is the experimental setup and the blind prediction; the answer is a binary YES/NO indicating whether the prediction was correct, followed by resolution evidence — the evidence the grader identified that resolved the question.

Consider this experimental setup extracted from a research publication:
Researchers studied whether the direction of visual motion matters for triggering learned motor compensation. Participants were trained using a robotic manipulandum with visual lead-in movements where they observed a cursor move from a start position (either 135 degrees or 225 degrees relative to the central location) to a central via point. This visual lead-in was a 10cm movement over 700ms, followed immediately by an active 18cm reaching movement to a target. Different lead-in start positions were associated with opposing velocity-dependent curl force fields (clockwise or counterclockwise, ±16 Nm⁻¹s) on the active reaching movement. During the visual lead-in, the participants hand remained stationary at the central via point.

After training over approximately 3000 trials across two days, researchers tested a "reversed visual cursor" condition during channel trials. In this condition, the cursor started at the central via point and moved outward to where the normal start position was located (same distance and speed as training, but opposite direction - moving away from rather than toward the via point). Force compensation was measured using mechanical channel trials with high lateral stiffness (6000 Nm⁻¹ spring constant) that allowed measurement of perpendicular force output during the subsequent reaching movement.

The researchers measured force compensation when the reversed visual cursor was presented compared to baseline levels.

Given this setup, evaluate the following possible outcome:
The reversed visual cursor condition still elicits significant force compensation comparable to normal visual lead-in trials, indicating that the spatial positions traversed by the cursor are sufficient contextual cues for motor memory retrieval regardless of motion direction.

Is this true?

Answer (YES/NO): NO